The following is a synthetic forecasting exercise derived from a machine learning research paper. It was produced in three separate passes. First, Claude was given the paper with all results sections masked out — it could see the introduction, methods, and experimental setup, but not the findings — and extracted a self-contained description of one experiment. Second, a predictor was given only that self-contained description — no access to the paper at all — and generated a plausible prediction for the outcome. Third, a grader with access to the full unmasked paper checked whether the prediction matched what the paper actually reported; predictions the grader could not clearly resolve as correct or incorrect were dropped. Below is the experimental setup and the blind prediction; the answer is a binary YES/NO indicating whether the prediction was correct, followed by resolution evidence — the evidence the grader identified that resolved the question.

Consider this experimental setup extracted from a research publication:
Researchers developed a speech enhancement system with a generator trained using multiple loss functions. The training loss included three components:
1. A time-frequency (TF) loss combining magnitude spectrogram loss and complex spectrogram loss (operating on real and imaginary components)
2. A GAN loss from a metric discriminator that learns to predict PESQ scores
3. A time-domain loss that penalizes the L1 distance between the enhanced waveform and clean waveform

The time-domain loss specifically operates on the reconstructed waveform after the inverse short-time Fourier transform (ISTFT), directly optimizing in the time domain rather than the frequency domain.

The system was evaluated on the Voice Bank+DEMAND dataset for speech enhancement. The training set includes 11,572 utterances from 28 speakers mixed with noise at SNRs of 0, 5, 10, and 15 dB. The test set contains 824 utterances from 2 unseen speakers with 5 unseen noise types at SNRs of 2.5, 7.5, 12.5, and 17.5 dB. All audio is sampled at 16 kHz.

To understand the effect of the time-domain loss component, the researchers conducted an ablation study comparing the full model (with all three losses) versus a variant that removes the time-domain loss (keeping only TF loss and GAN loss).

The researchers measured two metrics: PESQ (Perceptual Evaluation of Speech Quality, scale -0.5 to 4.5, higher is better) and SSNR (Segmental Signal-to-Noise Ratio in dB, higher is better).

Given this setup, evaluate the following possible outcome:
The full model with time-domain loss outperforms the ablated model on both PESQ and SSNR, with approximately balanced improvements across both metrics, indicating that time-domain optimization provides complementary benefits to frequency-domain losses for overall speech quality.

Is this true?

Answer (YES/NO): NO